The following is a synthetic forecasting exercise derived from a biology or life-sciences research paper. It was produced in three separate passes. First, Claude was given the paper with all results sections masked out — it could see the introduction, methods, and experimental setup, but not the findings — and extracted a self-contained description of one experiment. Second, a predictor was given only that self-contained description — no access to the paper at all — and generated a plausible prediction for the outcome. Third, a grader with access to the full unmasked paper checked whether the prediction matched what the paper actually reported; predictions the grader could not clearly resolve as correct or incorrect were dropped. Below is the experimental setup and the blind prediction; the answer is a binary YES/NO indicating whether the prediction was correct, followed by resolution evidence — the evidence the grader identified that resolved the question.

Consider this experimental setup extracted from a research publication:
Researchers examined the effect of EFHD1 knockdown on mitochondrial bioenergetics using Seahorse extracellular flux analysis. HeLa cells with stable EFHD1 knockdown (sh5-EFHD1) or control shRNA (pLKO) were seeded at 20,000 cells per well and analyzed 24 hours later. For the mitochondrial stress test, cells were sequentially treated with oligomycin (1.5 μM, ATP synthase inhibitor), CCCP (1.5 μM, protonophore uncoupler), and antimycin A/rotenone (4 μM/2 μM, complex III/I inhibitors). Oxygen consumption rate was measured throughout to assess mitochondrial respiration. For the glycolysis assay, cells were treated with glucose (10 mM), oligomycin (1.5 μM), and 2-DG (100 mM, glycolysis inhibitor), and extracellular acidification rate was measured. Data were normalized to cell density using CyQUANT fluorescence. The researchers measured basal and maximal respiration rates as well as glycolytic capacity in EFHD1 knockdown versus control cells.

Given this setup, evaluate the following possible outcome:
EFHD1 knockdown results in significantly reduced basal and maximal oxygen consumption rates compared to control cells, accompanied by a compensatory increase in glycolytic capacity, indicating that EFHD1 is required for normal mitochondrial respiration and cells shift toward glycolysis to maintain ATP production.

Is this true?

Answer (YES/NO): NO